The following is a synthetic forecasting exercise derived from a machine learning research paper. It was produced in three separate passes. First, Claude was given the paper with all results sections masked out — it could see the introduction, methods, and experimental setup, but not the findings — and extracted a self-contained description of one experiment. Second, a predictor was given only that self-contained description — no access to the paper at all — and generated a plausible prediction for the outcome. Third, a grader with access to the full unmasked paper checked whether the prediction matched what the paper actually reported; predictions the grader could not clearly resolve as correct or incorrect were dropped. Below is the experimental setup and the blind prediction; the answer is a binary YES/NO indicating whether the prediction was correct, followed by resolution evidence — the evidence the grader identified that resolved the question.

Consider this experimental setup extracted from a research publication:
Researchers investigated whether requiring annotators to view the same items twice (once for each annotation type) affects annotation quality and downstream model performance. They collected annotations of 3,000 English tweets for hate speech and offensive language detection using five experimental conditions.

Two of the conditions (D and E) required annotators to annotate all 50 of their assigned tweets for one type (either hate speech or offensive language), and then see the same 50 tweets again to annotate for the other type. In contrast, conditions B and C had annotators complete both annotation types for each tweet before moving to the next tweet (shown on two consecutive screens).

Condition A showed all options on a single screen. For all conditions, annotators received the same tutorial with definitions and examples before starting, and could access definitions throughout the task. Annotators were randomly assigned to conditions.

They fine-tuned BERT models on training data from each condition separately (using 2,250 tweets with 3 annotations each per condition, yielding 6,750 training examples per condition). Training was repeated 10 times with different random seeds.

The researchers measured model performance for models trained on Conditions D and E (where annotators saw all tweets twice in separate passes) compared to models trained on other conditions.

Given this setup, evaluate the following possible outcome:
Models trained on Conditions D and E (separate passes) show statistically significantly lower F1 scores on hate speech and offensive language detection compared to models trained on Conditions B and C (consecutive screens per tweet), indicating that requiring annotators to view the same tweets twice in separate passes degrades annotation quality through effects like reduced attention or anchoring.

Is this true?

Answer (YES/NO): NO